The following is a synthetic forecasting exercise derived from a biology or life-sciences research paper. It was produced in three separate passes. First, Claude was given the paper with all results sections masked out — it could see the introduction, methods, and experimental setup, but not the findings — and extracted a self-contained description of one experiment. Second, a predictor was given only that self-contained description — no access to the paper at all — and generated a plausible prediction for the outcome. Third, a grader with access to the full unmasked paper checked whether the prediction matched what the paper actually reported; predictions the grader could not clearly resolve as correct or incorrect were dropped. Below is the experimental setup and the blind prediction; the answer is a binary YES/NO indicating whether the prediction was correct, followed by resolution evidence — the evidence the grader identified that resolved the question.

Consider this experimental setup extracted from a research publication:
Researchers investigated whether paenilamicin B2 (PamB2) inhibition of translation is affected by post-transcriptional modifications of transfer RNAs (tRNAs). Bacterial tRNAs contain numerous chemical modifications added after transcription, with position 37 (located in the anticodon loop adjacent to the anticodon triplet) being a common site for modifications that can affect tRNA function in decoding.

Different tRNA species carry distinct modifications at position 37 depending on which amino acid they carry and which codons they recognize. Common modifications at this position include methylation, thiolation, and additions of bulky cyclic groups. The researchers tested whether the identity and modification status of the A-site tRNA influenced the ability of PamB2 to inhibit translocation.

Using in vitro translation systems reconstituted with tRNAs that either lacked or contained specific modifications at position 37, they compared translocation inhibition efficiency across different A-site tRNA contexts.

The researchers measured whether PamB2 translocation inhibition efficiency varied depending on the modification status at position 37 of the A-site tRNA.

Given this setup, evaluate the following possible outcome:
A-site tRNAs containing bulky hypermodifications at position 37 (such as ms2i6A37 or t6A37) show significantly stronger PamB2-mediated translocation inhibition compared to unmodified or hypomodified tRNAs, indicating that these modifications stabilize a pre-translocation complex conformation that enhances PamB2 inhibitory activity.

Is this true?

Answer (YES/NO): NO